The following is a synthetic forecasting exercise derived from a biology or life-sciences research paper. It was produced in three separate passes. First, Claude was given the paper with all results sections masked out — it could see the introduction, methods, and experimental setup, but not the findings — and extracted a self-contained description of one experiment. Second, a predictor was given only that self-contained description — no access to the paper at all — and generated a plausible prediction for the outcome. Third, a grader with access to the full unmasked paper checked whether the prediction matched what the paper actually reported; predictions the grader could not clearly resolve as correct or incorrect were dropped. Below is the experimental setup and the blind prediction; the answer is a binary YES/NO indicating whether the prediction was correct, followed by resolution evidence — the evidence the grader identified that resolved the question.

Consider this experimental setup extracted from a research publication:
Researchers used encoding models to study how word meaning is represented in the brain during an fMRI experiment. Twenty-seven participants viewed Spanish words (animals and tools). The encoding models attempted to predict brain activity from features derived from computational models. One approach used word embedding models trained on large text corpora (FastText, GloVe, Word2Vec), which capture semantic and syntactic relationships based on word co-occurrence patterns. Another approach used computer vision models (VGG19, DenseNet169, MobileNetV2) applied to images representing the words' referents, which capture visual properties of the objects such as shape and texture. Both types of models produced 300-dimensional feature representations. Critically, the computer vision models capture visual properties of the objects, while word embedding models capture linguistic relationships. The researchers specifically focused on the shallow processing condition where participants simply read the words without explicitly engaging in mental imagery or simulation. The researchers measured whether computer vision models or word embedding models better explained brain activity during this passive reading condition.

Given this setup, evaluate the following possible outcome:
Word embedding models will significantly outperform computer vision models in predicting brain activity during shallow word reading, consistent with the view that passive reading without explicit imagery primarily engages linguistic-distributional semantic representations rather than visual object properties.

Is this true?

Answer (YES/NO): NO